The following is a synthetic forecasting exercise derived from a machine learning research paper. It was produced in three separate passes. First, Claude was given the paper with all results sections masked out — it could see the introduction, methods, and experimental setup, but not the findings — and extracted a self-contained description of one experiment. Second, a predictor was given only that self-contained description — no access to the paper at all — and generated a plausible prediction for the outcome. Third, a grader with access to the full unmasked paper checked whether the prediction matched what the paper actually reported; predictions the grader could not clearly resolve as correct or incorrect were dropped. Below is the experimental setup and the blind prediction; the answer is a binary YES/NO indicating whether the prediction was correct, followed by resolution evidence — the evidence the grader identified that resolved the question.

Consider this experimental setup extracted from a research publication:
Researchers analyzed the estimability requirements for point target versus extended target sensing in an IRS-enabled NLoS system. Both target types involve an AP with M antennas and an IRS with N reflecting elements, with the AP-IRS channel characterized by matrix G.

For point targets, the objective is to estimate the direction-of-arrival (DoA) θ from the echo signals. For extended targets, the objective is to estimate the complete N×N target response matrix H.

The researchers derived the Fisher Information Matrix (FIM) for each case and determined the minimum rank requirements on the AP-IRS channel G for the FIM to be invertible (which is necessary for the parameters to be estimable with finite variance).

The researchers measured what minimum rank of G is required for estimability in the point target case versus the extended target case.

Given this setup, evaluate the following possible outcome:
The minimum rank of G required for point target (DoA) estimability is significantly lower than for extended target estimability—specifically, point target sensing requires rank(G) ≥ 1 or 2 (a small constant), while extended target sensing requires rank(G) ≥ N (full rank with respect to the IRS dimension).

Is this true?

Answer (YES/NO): YES